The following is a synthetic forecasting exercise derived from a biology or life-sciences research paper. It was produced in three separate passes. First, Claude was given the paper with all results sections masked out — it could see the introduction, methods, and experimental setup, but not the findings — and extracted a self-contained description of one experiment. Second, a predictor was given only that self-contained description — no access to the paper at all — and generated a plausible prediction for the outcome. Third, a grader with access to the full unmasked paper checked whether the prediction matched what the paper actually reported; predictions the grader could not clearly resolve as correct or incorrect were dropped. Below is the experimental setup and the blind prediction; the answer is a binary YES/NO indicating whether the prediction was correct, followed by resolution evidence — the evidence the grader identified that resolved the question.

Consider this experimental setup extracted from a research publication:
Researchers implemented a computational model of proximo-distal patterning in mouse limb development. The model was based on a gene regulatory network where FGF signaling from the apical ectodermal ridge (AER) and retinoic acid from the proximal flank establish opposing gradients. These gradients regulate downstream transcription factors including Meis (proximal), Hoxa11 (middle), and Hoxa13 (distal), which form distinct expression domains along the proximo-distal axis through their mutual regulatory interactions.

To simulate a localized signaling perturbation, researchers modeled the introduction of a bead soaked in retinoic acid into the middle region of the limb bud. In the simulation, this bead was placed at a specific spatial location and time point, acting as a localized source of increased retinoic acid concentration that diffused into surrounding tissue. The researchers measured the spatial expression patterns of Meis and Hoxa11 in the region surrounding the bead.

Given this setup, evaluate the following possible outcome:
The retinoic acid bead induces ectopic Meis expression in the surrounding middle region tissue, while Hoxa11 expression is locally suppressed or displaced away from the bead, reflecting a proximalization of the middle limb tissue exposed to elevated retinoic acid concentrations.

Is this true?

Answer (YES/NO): YES